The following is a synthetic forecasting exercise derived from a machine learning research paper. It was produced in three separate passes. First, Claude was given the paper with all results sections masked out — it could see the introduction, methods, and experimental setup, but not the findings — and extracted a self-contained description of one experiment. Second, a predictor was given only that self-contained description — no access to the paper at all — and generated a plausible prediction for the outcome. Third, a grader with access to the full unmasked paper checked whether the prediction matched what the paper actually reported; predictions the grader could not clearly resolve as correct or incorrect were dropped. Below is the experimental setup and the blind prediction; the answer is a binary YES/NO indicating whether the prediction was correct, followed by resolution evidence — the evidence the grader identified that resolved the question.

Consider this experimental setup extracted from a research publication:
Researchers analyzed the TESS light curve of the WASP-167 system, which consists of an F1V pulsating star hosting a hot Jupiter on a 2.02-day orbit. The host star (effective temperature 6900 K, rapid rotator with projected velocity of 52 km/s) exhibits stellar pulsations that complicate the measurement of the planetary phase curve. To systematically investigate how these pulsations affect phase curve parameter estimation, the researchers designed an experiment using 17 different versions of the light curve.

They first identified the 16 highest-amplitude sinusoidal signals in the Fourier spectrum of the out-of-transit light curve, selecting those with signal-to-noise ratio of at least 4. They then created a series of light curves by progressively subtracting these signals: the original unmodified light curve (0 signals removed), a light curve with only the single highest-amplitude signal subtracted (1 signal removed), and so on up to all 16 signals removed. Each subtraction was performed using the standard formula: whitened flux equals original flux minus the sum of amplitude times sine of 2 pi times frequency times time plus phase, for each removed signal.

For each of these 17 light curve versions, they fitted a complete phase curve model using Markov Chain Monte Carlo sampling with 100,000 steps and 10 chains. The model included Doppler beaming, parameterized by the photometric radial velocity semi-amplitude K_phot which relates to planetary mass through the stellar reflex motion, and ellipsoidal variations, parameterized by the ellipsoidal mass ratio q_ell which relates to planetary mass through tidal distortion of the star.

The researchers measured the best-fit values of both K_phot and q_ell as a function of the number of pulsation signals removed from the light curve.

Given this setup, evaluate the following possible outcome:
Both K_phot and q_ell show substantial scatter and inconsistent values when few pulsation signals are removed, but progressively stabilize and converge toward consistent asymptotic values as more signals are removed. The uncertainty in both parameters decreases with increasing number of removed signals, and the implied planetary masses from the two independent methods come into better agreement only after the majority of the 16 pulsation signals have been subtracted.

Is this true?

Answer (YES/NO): NO